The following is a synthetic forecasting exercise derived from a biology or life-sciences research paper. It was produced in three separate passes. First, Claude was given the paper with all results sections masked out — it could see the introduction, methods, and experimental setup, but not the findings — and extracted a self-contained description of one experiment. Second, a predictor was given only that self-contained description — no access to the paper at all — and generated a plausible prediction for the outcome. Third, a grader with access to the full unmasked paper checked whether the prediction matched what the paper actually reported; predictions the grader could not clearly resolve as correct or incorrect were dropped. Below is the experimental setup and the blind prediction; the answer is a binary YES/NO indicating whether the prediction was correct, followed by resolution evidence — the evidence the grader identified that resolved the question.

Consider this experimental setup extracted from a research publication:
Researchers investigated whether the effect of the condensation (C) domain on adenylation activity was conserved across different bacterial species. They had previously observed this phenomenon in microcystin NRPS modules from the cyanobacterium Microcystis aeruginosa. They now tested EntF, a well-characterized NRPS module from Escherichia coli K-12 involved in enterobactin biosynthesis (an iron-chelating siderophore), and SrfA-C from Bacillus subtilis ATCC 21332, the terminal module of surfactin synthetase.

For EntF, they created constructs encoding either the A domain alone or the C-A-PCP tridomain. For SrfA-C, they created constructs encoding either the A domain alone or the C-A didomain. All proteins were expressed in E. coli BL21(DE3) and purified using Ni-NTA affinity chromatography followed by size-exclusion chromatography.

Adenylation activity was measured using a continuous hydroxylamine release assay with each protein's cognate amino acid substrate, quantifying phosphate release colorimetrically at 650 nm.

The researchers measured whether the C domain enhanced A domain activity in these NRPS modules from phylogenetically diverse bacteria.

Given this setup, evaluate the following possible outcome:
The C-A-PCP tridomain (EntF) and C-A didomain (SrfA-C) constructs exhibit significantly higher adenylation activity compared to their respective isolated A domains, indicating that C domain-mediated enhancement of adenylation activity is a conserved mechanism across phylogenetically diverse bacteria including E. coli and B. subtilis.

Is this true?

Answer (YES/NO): YES